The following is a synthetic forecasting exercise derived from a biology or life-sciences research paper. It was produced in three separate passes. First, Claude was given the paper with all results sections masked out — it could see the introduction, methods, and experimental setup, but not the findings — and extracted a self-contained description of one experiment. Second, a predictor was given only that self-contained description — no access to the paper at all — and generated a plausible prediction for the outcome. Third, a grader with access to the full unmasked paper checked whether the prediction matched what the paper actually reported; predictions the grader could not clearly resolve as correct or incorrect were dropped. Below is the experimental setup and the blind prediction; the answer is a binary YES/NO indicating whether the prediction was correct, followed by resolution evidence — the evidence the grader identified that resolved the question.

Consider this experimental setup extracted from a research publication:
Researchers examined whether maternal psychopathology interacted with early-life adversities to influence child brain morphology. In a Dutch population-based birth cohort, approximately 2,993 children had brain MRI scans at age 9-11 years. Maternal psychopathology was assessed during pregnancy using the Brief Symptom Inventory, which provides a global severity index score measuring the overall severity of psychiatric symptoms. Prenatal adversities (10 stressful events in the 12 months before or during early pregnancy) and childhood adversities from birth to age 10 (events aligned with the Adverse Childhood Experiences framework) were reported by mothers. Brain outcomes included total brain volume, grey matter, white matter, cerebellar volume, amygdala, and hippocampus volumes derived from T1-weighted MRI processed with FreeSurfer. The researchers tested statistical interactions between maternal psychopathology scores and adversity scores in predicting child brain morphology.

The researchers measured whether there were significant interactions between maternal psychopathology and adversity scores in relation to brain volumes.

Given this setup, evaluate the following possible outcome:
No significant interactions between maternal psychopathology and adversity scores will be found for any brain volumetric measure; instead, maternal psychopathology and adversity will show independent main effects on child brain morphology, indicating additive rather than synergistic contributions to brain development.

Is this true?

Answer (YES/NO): NO